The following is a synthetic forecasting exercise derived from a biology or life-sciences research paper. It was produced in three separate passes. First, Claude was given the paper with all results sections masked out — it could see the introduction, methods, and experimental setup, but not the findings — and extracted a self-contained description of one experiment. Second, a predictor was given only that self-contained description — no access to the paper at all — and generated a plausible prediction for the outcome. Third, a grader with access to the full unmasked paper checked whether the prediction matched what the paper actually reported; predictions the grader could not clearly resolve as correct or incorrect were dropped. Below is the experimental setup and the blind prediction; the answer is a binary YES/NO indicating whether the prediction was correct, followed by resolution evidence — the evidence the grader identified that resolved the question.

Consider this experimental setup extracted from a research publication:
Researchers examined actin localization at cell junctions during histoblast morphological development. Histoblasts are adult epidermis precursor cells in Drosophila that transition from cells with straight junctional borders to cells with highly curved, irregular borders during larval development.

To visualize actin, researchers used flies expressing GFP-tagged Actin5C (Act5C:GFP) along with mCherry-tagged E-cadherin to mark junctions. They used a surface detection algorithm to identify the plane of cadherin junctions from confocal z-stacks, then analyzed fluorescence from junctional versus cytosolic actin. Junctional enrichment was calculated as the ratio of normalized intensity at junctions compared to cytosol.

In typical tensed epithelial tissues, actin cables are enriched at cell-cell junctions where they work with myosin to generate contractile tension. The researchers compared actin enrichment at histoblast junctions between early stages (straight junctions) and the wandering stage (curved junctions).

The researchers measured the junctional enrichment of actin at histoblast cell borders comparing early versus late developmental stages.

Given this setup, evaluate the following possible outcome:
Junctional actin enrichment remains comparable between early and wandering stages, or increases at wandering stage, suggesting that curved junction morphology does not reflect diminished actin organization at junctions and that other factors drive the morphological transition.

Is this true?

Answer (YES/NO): NO